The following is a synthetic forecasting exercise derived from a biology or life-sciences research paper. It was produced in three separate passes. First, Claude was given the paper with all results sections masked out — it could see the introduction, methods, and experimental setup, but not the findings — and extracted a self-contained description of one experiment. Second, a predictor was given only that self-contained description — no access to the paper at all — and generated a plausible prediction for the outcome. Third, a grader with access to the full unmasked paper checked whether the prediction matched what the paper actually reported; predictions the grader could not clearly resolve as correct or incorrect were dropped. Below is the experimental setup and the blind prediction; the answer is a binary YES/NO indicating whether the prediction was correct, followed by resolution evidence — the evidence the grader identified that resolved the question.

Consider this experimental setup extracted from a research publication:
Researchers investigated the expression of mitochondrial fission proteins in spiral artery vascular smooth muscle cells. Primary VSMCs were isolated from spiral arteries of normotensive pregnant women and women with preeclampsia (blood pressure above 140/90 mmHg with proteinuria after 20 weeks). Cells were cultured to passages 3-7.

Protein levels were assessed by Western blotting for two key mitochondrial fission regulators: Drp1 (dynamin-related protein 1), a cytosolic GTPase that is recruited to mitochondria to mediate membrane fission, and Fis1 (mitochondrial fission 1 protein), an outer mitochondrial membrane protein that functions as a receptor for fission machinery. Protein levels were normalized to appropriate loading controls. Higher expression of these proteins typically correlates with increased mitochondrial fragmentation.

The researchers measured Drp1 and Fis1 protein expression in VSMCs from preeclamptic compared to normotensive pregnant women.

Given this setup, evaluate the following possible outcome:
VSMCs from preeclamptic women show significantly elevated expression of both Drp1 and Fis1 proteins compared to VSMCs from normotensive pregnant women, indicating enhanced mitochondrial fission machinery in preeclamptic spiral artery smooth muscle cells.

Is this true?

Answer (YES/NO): YES